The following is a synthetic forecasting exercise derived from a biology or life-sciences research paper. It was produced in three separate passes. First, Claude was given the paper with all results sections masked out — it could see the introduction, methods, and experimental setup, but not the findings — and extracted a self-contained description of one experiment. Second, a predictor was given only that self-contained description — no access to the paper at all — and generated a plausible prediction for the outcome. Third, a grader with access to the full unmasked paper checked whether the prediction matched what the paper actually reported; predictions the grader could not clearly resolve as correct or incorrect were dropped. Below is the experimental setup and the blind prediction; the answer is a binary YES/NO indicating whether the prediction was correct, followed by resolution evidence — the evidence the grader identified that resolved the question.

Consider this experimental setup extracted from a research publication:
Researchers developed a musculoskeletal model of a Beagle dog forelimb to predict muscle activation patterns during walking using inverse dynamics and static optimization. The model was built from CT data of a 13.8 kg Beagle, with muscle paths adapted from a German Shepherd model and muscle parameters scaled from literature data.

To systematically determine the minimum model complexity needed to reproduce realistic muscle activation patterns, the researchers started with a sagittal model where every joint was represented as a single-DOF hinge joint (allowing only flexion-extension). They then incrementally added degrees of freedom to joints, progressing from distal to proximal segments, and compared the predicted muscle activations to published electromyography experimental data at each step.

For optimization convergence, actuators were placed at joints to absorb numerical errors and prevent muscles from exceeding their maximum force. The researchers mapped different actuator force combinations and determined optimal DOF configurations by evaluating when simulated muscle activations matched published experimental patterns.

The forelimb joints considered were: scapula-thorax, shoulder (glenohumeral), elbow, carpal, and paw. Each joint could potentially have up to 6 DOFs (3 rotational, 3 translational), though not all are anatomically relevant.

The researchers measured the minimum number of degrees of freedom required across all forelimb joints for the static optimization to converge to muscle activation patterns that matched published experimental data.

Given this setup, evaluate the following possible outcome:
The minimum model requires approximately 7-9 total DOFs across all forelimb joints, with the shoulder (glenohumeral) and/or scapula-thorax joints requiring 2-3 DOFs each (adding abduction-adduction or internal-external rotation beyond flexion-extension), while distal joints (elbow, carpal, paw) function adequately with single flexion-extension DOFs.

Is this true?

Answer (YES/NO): NO